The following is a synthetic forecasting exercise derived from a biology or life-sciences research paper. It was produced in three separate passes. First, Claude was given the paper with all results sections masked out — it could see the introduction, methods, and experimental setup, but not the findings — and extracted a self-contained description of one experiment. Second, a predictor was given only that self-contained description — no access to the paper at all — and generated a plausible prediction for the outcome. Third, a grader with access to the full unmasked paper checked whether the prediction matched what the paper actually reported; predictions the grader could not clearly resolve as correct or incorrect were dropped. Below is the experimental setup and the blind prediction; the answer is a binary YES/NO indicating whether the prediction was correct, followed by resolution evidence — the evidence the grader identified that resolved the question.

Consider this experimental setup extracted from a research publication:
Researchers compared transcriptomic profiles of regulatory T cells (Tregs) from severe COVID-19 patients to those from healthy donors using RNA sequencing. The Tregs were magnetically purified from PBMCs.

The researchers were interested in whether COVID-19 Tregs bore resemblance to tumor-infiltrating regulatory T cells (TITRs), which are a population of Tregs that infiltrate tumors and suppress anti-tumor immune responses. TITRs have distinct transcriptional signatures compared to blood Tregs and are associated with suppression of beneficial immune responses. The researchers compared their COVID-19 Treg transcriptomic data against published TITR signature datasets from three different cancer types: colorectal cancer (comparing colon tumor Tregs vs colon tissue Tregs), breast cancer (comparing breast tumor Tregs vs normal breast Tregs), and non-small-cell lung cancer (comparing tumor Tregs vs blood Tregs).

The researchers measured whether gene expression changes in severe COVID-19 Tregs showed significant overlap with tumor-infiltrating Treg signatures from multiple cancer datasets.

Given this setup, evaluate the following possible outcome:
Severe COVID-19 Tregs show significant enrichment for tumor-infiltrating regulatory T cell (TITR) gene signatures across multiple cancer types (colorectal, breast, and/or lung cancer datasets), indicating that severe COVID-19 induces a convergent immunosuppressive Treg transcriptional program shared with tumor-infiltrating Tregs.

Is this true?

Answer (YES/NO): YES